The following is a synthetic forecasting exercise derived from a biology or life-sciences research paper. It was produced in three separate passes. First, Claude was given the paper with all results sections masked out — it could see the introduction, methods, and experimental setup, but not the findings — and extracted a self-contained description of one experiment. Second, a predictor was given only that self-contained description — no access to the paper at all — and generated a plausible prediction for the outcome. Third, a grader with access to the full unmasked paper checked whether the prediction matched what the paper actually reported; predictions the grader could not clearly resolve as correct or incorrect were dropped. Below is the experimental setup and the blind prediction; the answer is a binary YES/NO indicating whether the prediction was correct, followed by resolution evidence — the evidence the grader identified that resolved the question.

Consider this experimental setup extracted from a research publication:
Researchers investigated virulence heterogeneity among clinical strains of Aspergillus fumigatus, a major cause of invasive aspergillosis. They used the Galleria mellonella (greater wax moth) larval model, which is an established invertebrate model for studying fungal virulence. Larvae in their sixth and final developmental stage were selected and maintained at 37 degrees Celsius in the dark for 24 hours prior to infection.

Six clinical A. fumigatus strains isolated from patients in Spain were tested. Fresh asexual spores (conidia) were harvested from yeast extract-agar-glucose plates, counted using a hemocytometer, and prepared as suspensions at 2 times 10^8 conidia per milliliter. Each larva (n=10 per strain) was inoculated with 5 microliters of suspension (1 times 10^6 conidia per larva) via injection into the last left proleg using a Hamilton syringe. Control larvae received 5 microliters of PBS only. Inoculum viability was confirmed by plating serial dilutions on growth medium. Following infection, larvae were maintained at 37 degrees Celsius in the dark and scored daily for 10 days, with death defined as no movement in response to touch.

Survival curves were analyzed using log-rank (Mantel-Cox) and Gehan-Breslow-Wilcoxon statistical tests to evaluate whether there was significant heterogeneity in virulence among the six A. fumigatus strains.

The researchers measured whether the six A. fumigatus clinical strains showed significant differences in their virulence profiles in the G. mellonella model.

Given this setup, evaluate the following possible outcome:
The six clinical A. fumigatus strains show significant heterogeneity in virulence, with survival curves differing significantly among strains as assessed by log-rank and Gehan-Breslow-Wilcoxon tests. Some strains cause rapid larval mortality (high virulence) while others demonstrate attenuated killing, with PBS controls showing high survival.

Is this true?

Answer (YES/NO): YES